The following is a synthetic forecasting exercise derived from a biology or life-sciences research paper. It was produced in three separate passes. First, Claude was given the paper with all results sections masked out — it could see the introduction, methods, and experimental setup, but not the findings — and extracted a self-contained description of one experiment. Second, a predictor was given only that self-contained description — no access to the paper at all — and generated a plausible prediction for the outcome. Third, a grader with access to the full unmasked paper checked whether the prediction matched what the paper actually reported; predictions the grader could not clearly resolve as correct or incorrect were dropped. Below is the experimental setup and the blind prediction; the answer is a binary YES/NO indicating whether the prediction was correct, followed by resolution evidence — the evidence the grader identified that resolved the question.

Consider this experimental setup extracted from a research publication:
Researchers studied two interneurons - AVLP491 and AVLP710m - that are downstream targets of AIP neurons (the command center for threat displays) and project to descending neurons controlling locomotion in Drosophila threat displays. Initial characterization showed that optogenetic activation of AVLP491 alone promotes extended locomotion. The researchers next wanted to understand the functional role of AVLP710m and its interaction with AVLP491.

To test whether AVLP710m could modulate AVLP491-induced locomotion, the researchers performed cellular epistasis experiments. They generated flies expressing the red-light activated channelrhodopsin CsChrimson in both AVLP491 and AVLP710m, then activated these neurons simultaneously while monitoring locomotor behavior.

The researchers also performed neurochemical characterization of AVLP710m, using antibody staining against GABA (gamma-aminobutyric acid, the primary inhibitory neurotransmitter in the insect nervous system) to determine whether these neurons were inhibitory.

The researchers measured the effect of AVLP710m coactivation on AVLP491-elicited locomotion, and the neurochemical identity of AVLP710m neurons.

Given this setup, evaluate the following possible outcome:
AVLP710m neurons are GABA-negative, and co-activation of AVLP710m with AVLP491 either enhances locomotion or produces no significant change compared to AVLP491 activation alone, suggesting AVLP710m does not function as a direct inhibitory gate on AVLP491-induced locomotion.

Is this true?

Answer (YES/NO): NO